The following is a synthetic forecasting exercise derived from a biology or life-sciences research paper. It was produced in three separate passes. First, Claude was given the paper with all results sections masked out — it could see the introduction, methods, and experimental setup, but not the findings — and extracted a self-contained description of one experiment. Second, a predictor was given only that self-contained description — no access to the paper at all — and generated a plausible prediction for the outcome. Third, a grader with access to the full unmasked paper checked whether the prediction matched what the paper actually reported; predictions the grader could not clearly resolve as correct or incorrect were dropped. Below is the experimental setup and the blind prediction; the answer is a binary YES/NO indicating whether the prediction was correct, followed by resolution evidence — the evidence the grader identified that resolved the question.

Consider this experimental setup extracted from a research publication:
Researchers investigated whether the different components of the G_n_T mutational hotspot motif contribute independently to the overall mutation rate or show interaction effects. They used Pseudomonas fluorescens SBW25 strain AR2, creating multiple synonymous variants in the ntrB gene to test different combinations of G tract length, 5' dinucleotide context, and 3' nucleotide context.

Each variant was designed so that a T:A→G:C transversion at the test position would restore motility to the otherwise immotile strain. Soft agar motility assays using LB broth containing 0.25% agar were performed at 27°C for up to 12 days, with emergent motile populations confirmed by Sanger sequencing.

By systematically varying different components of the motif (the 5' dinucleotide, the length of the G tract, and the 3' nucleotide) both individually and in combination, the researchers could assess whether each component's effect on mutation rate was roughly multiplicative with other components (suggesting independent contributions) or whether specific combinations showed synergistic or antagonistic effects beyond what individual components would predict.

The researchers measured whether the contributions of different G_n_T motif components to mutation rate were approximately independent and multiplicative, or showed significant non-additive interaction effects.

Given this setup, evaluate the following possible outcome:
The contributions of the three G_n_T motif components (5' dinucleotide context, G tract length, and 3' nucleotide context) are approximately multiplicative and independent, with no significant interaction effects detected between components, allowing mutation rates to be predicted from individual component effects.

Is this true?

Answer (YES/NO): NO